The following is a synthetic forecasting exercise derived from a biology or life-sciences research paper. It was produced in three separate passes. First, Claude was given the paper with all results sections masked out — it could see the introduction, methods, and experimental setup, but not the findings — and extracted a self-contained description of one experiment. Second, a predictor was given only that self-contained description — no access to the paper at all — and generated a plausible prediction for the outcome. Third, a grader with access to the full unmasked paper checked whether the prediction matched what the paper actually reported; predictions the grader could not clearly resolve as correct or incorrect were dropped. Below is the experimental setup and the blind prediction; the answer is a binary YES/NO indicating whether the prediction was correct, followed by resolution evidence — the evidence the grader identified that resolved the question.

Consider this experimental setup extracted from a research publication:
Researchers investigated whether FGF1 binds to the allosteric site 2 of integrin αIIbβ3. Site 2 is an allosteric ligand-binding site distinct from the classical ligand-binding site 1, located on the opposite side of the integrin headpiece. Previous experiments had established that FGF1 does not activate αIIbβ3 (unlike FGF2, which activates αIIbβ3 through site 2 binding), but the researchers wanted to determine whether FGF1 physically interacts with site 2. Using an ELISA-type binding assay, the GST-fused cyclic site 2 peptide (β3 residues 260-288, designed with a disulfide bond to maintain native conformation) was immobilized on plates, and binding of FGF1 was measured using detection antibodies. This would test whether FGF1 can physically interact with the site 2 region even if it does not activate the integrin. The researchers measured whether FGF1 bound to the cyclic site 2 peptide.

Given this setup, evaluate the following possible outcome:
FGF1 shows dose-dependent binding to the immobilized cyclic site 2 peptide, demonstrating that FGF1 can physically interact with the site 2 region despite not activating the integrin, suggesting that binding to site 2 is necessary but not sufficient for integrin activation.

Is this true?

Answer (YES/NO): YES